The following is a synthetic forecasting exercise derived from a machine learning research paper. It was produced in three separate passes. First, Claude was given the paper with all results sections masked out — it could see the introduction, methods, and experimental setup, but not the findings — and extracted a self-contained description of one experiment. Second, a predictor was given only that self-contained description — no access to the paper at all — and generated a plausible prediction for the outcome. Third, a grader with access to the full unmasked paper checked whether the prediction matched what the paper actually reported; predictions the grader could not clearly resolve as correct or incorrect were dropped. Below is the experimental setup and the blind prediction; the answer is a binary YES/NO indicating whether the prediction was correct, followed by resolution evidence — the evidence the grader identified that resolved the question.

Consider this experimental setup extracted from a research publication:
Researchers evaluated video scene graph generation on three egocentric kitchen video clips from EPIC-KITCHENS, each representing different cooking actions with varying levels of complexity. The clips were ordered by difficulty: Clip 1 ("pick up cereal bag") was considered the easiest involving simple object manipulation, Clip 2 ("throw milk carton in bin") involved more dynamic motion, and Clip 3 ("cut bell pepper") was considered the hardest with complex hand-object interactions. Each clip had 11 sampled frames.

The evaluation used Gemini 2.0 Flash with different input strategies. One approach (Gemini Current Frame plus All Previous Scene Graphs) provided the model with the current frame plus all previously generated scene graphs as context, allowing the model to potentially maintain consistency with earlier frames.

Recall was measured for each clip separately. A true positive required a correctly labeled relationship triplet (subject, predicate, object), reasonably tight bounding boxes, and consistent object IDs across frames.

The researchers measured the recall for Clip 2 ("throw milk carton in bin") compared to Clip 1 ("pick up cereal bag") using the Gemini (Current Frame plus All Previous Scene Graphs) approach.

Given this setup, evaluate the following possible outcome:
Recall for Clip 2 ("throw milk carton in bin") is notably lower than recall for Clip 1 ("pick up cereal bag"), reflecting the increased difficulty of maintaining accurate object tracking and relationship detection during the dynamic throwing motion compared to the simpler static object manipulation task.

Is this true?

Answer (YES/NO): YES